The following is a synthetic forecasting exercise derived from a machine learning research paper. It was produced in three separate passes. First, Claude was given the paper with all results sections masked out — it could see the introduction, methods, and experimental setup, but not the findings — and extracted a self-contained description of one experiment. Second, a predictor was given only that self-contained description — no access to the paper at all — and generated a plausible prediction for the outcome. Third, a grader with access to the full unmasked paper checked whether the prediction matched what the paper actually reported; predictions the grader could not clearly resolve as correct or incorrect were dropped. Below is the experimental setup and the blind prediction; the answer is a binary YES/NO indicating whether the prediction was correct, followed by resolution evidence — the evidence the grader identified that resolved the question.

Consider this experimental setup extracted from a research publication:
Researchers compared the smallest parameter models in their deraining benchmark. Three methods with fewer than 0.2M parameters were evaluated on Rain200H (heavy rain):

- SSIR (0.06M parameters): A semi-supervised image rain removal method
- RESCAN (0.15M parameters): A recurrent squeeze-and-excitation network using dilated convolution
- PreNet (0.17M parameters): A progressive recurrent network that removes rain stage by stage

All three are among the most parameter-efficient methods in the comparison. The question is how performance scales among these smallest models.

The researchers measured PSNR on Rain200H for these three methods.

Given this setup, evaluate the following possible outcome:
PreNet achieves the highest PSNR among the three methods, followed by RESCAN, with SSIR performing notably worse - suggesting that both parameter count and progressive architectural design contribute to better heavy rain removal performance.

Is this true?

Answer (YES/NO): YES